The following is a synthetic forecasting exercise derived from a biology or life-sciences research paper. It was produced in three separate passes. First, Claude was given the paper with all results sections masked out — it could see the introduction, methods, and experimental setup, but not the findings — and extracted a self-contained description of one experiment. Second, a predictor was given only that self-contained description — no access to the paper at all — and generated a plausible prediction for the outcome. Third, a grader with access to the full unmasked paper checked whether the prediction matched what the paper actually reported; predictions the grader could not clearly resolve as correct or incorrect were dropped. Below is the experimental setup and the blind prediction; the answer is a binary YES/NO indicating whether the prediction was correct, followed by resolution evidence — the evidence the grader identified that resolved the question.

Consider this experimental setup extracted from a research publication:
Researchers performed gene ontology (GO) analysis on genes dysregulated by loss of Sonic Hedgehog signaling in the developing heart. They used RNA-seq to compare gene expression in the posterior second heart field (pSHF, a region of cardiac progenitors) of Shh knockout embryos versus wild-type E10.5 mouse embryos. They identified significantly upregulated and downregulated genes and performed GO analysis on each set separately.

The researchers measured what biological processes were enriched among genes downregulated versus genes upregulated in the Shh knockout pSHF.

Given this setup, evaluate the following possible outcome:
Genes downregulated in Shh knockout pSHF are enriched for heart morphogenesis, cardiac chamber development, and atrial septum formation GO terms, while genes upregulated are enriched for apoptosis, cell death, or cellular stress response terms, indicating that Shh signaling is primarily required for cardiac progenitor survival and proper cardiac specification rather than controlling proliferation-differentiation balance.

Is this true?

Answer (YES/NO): NO